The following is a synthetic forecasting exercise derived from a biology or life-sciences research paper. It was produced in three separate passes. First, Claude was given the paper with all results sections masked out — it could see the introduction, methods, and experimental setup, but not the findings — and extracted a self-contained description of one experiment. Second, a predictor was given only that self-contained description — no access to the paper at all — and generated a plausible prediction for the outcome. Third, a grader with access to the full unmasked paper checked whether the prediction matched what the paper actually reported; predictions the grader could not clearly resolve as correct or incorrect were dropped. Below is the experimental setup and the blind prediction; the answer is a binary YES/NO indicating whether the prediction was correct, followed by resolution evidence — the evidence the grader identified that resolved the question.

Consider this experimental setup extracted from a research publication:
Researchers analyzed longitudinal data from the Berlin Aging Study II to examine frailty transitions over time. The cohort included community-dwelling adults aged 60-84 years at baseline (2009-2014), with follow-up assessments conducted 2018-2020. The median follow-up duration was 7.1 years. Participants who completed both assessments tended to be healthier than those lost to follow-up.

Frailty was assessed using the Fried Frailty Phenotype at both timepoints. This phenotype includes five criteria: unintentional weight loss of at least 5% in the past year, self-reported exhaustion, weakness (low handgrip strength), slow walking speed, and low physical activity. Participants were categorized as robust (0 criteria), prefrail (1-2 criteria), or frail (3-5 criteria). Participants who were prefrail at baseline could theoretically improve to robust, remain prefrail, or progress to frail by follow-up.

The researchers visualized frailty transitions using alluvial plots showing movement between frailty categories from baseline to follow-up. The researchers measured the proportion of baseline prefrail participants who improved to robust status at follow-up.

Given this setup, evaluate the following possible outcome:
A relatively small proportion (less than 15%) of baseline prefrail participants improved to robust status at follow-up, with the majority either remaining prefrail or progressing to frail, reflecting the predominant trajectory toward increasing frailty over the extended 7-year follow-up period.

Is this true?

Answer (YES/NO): NO